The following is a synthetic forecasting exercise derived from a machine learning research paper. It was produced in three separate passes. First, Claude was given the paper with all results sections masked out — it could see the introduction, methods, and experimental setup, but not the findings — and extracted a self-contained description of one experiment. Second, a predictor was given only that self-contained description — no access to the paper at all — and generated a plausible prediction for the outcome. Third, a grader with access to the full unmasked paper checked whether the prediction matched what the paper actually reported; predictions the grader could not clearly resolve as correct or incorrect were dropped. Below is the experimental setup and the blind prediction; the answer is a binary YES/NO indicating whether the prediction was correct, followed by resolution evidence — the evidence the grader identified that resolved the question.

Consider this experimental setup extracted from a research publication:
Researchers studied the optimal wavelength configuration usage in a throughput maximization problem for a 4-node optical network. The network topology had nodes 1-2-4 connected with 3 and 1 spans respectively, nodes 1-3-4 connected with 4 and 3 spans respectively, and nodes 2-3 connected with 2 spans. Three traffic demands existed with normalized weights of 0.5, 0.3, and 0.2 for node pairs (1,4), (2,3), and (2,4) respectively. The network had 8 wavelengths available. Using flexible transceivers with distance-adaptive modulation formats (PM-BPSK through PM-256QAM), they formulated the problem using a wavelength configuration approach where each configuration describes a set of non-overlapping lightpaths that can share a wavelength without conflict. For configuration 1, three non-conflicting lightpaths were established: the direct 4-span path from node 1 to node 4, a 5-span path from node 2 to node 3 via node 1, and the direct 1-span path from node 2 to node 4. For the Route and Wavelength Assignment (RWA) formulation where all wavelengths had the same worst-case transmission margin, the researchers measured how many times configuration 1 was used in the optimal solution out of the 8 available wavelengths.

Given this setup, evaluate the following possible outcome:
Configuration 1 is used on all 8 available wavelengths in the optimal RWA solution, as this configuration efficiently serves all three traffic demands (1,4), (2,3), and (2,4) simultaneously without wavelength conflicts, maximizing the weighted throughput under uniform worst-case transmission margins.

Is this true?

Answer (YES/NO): NO